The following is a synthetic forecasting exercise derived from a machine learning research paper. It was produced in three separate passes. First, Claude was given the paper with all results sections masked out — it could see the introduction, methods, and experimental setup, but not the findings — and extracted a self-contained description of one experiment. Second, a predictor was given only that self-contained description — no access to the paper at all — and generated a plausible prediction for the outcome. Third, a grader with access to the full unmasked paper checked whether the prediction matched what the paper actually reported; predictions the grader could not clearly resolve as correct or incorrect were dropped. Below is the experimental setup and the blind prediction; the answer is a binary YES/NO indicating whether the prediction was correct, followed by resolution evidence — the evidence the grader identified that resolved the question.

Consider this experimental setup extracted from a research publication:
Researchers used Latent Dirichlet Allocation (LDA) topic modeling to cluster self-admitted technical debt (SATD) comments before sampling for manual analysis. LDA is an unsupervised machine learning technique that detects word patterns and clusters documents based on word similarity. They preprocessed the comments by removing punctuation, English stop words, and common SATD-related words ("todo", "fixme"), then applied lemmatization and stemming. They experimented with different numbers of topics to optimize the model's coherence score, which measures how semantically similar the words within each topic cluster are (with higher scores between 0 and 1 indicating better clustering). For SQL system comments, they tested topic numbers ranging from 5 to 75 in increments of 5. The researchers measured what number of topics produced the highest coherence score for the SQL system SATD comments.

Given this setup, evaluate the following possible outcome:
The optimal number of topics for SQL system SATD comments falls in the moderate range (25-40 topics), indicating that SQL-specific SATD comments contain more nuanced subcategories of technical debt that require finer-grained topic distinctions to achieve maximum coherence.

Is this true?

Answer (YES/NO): NO